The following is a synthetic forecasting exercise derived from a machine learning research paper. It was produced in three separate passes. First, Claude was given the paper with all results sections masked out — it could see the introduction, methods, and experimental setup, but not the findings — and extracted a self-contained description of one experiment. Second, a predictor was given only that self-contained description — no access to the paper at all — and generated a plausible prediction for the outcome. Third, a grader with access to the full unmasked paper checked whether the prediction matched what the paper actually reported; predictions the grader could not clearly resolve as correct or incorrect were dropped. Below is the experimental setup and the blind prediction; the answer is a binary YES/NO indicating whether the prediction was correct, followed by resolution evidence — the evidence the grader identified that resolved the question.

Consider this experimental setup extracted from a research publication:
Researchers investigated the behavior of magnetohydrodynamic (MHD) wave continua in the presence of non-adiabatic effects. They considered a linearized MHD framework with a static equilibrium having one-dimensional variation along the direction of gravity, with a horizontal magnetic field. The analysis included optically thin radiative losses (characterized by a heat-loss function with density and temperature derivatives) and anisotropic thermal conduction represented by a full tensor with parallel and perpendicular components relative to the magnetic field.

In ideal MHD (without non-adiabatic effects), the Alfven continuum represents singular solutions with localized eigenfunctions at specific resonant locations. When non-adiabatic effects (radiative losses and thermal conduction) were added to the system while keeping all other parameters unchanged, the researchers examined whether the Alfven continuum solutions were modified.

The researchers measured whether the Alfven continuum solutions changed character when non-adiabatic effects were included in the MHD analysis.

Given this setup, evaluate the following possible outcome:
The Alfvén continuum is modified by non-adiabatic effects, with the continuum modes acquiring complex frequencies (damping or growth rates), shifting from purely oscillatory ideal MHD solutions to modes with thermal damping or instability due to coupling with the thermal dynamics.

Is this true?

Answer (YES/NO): NO